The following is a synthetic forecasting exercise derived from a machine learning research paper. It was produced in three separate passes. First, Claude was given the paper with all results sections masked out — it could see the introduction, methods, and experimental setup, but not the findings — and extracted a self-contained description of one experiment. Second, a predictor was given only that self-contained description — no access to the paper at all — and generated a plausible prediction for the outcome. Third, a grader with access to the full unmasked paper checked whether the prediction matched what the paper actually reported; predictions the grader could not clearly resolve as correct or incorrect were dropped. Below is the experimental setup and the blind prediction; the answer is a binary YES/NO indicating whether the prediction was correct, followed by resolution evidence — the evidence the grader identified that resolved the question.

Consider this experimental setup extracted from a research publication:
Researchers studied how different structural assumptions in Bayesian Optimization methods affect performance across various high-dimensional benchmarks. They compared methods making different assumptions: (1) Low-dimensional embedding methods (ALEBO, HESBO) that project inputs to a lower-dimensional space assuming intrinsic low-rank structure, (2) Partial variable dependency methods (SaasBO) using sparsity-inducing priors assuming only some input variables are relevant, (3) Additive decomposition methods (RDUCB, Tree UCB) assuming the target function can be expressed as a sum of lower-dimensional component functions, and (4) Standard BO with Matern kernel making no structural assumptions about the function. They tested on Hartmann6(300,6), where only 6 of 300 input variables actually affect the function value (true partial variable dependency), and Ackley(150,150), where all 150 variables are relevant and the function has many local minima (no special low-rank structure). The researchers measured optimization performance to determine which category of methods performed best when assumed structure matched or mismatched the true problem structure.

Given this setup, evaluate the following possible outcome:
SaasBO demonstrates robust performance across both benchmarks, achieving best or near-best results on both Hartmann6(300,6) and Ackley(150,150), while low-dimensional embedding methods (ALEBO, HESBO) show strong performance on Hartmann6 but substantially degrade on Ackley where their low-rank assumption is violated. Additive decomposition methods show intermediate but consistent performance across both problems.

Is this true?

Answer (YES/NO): NO